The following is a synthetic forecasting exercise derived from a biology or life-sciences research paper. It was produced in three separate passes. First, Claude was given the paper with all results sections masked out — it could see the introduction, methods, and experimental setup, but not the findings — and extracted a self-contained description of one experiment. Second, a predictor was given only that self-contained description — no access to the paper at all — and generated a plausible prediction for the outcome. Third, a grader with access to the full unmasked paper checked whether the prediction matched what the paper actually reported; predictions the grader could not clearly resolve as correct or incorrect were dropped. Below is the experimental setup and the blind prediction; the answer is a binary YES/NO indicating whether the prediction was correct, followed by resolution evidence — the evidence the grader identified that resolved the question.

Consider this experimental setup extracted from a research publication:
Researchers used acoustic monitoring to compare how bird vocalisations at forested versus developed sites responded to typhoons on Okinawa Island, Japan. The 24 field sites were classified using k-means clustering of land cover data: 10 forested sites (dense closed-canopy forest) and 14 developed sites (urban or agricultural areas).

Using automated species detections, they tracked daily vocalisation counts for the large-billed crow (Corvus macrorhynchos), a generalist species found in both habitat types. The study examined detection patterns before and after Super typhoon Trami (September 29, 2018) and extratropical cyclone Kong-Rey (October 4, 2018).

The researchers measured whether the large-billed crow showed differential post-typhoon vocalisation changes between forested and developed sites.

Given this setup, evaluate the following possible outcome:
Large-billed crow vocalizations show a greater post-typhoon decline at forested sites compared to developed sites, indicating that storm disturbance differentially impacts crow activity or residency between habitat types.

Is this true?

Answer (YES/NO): NO